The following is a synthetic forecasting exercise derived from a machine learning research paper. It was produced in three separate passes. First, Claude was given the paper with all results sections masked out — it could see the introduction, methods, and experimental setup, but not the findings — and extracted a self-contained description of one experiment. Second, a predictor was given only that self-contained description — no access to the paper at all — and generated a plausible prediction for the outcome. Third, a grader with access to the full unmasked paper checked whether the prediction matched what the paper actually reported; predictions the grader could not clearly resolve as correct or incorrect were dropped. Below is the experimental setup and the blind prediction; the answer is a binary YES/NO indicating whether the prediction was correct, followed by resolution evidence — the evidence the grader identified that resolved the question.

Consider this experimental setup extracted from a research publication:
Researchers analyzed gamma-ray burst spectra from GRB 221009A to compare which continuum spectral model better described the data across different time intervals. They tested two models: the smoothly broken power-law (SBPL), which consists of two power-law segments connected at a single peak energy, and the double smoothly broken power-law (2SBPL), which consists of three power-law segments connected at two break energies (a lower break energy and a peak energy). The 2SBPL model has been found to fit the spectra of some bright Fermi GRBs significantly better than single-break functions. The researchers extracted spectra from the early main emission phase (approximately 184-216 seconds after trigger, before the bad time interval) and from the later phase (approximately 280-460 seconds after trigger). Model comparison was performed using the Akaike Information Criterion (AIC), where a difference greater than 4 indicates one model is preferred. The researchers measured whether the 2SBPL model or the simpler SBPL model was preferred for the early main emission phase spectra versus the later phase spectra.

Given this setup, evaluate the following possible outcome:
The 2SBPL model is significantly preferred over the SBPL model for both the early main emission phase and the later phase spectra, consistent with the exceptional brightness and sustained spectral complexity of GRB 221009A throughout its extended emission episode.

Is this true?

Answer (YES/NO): NO